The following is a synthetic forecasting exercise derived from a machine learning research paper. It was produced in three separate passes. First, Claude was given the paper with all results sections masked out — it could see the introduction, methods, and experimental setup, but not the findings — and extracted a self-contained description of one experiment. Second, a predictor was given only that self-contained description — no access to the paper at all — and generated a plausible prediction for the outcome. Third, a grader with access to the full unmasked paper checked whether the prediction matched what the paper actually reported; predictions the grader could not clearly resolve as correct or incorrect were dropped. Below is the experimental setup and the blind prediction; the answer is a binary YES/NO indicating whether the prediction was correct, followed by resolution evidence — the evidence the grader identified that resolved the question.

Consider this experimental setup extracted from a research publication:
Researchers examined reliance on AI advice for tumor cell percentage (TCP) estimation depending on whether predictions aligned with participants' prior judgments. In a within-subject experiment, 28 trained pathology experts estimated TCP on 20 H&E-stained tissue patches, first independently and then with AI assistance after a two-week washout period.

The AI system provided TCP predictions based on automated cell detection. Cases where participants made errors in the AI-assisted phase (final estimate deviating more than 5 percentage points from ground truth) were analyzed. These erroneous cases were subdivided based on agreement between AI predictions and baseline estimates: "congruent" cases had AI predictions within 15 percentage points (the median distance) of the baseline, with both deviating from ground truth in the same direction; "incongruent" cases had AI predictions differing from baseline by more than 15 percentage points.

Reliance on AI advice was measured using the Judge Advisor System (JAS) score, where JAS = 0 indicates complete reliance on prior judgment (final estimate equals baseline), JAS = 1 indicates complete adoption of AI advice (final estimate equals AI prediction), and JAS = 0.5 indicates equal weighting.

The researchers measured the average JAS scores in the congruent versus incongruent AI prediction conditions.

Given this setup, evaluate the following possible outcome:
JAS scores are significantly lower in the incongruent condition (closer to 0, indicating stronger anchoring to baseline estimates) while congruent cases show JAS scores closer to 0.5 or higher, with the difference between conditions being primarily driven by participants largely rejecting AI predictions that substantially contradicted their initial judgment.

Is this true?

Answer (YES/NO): NO